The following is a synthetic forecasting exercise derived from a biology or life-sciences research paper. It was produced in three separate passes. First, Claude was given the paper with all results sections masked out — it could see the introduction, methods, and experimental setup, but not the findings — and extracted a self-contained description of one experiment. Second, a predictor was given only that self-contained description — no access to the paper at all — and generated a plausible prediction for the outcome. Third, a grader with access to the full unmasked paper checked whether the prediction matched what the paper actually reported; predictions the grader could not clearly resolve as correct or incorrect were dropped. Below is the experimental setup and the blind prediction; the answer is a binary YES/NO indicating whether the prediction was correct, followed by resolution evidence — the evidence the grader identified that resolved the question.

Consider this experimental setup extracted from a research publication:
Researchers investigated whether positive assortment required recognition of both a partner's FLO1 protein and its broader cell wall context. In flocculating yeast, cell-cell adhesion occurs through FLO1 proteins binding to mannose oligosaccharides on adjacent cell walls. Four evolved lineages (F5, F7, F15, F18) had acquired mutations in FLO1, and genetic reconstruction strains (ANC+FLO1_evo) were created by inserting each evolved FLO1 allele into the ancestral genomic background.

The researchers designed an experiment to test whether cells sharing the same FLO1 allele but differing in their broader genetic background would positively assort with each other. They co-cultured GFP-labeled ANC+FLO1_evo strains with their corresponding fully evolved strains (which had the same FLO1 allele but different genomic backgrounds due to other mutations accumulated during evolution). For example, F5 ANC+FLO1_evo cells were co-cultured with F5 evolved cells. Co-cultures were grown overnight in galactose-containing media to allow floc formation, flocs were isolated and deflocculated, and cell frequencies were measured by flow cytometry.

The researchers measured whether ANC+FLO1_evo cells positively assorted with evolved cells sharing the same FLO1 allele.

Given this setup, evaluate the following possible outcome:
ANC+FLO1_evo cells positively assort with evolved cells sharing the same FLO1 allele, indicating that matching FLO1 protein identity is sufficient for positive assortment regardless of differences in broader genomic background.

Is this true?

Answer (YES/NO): NO